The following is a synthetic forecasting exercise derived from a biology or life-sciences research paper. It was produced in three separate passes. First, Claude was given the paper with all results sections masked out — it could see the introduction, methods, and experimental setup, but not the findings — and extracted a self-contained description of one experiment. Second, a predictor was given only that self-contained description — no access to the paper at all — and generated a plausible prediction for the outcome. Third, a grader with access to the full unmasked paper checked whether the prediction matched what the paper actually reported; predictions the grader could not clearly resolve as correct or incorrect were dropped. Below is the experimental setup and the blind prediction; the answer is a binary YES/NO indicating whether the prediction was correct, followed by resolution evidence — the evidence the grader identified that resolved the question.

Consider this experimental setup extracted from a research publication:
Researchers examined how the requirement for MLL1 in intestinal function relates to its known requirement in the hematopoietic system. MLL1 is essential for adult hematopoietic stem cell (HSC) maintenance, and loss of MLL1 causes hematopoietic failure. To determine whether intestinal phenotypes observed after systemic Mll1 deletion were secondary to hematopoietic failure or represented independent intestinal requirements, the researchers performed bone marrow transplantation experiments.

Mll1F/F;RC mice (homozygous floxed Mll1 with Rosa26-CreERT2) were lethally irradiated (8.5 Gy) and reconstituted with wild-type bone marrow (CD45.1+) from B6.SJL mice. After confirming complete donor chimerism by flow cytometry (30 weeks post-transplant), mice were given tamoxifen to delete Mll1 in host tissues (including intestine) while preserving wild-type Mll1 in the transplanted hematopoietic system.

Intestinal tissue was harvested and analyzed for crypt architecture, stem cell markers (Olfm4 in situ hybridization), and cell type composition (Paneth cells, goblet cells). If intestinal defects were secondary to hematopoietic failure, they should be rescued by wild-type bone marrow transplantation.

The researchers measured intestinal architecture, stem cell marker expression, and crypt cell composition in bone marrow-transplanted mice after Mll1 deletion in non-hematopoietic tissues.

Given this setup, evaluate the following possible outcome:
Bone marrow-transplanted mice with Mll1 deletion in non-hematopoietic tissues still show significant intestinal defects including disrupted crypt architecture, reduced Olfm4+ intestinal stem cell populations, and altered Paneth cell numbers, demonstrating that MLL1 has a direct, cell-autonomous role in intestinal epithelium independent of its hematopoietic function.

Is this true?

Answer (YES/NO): NO